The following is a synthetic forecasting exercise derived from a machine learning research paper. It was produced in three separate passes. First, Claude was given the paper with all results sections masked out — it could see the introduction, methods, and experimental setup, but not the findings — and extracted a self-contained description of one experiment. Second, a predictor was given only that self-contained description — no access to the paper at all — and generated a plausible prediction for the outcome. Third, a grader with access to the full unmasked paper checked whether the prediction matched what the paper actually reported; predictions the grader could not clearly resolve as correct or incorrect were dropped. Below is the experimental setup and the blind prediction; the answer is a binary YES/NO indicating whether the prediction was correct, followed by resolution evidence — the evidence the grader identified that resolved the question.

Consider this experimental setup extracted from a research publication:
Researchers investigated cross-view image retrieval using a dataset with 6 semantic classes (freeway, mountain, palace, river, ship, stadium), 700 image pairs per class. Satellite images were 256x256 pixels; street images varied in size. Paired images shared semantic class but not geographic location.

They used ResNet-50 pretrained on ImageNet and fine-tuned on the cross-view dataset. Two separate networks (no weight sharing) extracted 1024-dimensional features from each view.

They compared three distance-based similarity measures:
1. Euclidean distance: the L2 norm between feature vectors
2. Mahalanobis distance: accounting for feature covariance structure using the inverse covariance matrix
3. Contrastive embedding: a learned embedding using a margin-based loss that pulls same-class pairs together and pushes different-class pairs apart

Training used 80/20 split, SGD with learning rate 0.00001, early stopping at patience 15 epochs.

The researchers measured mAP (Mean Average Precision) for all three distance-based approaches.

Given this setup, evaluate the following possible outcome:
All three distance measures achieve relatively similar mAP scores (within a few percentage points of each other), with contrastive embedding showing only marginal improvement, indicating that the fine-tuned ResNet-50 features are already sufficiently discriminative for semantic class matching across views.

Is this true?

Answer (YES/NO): NO